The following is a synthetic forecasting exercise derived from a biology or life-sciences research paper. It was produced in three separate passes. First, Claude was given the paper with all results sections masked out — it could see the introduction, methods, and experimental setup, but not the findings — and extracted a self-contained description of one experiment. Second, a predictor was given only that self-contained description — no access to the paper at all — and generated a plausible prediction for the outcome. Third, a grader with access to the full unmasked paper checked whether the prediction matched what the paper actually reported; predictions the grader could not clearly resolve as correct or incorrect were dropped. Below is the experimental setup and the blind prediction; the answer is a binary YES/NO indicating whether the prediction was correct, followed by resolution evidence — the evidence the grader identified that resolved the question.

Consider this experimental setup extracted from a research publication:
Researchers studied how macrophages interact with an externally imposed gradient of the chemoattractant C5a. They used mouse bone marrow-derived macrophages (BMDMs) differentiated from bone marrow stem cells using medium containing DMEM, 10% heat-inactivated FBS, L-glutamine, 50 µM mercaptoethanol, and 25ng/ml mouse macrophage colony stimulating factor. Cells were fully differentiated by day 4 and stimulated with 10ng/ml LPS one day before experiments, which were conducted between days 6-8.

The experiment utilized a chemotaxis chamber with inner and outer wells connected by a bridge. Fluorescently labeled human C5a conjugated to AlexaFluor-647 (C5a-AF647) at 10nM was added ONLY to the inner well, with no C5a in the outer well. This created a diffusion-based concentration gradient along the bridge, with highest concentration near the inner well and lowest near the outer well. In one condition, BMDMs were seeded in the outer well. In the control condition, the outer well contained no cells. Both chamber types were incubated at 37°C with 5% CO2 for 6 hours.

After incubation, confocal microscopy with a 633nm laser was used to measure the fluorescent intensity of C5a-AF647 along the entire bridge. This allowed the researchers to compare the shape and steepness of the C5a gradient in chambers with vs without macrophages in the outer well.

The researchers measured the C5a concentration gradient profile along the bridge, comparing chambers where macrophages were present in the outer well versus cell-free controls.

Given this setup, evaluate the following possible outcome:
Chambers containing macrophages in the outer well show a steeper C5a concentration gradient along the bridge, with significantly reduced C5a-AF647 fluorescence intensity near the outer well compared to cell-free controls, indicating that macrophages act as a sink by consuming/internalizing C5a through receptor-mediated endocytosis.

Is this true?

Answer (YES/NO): YES